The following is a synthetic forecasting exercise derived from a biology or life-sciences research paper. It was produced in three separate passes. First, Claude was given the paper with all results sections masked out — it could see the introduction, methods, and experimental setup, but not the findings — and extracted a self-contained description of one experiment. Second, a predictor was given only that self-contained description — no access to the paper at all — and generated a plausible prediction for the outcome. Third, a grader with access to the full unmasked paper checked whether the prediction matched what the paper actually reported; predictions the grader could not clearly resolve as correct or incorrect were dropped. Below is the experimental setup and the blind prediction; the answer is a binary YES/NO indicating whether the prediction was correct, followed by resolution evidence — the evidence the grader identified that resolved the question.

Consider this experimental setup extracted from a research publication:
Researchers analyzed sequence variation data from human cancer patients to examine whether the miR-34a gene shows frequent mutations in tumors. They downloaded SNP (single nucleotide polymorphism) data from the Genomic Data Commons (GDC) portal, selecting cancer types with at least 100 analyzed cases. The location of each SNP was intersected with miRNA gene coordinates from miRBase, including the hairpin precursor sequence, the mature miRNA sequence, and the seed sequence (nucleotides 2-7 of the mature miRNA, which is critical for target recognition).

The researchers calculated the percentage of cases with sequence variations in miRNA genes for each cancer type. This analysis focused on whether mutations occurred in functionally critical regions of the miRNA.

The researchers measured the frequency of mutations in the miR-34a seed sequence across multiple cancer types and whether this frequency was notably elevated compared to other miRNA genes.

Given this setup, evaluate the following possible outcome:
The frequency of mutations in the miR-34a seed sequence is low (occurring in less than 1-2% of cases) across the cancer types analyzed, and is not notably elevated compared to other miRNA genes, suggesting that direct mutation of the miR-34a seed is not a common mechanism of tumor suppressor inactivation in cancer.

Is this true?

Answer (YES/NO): YES